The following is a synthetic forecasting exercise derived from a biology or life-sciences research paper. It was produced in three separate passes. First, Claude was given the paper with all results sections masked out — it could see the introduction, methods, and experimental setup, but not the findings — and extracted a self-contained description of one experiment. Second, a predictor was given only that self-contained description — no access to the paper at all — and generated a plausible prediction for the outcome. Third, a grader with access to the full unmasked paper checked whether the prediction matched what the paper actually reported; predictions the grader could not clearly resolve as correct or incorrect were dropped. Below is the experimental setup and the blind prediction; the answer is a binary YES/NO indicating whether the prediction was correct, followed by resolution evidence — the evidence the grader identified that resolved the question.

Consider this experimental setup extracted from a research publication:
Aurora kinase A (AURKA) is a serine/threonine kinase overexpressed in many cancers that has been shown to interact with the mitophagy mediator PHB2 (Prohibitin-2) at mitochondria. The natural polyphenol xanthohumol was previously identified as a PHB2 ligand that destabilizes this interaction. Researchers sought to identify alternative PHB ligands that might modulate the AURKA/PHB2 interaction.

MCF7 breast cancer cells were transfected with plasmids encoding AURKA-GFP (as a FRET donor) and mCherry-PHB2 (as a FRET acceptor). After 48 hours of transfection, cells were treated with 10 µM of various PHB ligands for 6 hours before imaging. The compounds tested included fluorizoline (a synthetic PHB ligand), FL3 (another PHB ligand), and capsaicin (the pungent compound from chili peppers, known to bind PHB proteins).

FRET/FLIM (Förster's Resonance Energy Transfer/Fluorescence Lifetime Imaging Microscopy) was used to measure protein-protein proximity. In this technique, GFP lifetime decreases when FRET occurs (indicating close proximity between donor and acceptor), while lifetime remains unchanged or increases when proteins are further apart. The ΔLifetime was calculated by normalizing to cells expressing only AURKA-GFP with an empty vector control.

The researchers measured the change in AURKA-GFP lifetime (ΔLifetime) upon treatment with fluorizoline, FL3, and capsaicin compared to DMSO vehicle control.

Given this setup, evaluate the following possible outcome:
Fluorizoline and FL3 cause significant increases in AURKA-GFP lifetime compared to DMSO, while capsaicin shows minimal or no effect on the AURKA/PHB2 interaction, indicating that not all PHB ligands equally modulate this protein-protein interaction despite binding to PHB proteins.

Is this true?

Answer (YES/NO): NO